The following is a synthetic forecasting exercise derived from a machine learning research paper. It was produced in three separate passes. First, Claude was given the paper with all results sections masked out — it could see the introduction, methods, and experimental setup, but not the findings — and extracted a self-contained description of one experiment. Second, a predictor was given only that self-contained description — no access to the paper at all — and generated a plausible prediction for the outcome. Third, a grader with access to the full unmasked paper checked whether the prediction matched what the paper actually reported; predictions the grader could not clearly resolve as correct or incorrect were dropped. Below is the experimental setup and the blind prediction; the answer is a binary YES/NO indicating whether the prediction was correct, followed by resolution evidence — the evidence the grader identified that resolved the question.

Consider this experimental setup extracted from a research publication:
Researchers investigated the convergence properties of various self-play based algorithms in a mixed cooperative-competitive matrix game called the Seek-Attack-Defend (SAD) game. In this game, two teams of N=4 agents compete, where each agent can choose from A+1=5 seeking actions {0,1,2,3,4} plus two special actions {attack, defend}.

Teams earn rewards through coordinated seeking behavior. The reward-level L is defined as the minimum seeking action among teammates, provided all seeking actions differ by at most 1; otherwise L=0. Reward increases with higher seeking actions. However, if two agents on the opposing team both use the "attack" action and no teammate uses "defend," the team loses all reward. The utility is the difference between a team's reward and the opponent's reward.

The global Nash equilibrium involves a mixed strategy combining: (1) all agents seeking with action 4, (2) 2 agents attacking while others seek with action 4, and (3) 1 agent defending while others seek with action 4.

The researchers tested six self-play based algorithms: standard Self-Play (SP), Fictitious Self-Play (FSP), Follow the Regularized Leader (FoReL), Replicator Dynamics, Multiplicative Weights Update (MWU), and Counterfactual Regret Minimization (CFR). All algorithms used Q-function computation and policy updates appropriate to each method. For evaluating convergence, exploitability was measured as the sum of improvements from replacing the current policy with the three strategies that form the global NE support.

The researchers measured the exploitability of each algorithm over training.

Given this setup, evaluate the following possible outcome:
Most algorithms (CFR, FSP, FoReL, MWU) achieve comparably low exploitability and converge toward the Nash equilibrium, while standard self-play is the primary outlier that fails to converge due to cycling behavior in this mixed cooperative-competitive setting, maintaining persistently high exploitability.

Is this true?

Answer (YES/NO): NO